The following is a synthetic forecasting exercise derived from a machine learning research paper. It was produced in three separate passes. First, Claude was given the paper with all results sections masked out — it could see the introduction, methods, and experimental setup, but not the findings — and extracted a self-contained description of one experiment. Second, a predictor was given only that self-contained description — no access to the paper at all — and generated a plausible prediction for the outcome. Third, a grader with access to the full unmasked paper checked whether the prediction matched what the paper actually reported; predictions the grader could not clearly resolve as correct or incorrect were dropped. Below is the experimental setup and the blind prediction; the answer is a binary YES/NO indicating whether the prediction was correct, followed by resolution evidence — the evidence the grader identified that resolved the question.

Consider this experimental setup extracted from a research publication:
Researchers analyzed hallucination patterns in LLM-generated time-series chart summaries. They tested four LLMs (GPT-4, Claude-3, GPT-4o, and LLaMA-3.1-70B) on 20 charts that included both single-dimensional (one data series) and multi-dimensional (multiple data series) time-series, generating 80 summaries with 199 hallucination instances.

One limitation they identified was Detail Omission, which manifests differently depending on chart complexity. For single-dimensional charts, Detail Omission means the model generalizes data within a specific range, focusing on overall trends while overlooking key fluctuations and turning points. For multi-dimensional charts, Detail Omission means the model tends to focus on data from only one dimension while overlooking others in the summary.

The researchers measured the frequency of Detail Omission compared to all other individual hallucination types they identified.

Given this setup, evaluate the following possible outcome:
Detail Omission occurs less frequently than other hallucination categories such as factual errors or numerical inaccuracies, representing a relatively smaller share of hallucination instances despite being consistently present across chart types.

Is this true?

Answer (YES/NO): NO